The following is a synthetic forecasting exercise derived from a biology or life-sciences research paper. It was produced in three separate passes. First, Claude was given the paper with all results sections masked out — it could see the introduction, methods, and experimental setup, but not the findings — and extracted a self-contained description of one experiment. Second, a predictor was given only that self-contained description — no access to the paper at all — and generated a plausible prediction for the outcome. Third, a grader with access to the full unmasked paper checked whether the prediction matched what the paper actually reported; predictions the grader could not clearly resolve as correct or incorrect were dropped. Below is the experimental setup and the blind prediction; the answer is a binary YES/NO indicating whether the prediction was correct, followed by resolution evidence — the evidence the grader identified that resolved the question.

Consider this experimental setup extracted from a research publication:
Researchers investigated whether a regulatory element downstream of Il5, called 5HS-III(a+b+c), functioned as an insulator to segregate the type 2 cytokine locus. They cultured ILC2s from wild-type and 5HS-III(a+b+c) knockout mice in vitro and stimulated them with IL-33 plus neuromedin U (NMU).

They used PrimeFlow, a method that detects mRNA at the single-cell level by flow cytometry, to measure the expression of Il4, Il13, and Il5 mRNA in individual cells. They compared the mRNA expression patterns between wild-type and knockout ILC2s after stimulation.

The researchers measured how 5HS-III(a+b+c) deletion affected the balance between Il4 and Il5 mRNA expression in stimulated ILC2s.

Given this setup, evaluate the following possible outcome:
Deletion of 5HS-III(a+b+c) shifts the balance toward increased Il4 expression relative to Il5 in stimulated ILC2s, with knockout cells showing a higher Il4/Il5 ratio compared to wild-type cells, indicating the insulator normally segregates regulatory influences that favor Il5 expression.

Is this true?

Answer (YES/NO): YES